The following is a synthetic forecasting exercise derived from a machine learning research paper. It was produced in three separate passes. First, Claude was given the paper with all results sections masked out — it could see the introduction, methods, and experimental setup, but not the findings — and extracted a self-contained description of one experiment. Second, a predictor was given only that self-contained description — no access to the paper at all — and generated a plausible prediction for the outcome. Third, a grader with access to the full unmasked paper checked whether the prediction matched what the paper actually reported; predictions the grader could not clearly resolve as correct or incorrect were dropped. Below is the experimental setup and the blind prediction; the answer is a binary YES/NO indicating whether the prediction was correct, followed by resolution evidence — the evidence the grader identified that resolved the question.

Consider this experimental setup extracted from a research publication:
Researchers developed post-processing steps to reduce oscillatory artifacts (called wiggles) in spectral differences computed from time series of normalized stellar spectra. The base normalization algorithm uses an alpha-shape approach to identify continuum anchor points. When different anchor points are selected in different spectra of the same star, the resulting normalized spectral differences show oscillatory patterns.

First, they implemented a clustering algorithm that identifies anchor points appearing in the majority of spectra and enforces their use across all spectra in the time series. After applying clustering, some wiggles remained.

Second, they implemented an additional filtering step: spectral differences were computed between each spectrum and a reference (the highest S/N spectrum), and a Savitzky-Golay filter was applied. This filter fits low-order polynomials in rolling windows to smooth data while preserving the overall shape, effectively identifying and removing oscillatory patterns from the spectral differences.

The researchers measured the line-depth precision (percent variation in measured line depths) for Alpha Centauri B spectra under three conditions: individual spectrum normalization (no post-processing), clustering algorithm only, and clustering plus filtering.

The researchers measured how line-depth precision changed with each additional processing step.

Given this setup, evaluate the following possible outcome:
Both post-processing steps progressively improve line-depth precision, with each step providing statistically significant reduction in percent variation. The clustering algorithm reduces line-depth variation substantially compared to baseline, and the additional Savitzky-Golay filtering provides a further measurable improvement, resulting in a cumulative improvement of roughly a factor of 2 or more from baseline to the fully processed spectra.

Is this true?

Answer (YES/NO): NO